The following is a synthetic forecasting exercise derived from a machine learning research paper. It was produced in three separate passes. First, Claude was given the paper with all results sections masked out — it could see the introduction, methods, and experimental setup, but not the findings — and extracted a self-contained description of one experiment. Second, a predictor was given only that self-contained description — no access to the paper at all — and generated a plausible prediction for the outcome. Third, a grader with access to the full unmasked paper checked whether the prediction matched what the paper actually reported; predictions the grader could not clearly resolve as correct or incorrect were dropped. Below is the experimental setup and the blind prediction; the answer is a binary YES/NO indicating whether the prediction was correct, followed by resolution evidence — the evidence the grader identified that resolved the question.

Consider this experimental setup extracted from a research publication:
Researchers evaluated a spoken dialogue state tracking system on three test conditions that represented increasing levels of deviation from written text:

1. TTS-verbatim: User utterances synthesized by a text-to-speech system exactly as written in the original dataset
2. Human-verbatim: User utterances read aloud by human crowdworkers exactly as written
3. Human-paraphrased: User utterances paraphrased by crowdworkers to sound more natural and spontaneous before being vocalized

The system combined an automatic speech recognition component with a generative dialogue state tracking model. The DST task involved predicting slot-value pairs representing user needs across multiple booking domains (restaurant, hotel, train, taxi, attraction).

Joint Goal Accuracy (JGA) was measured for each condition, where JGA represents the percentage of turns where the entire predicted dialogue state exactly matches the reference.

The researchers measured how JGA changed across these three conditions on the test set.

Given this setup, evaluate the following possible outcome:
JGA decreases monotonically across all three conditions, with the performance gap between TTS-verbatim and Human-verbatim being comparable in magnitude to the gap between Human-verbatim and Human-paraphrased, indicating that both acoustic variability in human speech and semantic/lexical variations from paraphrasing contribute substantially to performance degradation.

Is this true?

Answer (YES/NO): NO